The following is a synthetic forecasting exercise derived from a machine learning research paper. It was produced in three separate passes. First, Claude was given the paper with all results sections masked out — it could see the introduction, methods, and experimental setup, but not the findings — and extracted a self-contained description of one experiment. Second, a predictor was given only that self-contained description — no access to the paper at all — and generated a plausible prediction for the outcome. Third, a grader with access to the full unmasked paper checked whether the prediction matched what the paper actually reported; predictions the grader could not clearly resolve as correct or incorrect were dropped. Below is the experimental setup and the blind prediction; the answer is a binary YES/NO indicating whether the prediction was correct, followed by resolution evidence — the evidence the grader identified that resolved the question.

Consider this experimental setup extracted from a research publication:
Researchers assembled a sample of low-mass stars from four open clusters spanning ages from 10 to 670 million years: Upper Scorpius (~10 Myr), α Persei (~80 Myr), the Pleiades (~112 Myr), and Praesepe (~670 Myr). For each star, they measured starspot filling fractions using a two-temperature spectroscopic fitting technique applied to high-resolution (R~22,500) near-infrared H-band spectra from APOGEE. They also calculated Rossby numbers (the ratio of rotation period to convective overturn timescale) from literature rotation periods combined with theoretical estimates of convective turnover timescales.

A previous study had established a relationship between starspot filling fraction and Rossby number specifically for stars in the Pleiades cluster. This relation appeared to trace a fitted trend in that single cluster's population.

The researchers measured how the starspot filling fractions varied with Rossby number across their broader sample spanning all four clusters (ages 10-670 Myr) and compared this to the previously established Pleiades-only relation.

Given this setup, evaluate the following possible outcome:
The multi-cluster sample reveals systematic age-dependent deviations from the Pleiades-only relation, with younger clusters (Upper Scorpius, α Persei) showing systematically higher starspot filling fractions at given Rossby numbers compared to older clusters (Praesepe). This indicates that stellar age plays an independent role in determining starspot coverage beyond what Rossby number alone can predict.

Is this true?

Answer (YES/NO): NO